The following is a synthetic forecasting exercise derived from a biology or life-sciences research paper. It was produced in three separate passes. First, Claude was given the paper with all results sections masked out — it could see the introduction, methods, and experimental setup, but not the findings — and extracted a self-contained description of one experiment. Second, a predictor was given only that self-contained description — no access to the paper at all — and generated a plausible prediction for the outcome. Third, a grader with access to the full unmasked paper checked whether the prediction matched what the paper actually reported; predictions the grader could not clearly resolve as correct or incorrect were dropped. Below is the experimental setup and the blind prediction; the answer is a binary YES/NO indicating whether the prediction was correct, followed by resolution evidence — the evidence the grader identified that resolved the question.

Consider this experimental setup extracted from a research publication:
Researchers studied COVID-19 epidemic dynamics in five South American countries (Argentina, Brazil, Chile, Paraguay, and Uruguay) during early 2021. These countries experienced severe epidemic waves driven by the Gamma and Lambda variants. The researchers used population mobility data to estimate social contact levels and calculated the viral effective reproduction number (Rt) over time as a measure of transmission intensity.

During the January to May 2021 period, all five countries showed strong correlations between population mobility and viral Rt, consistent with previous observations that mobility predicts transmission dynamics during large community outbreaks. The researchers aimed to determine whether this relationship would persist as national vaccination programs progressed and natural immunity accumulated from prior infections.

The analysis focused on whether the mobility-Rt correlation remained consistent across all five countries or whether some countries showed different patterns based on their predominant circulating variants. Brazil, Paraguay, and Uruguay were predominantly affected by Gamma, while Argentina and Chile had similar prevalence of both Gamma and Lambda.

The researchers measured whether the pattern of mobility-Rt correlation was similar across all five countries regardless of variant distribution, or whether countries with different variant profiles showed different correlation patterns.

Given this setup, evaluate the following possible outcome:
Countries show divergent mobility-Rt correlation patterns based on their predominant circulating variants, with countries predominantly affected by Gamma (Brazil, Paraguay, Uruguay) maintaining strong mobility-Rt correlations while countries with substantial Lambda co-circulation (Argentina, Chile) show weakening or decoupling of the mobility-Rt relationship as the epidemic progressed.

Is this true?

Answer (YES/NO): NO